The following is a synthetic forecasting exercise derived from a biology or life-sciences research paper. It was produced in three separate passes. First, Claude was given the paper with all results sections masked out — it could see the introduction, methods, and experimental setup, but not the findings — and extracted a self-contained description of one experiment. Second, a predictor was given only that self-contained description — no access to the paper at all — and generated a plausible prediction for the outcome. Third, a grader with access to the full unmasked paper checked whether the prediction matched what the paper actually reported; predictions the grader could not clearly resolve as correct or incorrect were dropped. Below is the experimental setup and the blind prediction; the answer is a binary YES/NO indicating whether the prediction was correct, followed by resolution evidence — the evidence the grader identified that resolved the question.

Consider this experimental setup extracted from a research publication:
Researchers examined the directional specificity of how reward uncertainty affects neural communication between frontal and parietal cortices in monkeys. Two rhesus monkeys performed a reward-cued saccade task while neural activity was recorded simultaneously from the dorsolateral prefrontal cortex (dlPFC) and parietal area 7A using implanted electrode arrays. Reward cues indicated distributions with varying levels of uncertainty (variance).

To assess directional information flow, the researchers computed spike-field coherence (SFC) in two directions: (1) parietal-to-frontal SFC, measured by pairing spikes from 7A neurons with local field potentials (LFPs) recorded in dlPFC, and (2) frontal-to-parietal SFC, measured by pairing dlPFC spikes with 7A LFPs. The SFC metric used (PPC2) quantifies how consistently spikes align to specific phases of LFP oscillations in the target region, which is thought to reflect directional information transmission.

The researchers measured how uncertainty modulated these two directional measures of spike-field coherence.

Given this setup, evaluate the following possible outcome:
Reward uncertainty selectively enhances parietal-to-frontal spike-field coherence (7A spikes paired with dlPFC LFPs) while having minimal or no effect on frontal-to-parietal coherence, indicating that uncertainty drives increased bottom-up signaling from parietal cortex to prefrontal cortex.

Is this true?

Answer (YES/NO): NO